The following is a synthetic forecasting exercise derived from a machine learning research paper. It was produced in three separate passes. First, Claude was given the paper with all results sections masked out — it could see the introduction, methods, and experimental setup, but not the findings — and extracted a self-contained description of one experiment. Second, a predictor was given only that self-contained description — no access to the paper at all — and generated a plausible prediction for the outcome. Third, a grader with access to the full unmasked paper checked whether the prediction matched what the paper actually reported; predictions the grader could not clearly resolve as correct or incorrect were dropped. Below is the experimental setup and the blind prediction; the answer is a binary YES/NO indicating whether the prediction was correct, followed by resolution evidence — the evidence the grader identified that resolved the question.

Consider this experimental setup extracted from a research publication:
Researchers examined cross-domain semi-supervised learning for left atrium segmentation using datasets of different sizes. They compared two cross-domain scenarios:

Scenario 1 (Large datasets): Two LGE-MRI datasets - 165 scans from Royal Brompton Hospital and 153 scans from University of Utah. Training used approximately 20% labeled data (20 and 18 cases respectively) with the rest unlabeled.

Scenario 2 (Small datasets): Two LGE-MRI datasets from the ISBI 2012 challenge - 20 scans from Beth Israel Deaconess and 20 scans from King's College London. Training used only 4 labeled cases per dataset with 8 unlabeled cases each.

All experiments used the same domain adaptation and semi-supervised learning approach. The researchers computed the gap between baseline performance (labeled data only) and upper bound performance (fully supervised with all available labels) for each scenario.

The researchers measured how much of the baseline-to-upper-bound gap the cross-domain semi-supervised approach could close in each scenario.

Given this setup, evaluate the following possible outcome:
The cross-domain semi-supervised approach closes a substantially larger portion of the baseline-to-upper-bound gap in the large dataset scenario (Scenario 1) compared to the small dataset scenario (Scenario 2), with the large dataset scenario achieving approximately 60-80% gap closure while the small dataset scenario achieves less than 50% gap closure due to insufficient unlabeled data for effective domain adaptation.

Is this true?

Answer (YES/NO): NO